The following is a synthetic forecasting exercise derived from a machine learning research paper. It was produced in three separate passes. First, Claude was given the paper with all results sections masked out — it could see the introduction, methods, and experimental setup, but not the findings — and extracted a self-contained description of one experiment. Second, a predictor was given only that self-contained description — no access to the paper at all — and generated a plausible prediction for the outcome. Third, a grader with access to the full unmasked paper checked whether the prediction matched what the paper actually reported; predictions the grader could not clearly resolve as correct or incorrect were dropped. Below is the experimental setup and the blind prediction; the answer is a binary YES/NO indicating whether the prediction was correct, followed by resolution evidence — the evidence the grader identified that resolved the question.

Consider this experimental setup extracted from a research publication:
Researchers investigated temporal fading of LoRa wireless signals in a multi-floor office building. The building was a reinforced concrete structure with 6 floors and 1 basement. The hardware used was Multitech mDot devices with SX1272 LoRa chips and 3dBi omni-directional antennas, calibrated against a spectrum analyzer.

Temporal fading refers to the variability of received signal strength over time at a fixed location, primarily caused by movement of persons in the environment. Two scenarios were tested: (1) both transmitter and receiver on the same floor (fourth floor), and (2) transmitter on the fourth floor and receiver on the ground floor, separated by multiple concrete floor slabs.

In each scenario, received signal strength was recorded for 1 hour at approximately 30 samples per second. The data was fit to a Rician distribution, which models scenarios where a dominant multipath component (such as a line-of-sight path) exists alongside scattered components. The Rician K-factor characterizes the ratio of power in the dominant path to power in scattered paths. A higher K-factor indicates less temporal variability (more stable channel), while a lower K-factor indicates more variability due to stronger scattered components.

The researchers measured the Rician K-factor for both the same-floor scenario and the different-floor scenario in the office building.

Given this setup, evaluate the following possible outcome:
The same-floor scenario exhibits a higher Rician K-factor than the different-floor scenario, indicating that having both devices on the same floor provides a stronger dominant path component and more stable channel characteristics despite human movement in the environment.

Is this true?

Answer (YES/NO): NO